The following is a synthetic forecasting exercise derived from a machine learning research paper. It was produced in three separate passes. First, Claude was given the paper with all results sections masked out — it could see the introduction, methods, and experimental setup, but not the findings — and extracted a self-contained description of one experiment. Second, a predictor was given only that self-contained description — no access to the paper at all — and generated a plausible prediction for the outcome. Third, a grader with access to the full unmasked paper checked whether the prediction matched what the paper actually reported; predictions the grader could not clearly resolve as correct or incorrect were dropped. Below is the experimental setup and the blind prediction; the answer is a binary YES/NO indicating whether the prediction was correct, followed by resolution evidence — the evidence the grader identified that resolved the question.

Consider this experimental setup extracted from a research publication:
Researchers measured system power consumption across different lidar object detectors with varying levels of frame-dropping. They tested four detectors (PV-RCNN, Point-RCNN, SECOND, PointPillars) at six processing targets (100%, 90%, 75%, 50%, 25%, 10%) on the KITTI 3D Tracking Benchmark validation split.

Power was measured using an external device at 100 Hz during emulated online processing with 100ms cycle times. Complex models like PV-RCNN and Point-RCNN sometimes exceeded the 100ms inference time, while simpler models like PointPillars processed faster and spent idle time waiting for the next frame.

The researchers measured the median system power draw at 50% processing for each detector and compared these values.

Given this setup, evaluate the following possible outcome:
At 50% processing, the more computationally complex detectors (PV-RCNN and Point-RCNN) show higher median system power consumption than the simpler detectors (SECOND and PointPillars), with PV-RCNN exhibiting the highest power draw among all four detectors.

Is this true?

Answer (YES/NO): YES